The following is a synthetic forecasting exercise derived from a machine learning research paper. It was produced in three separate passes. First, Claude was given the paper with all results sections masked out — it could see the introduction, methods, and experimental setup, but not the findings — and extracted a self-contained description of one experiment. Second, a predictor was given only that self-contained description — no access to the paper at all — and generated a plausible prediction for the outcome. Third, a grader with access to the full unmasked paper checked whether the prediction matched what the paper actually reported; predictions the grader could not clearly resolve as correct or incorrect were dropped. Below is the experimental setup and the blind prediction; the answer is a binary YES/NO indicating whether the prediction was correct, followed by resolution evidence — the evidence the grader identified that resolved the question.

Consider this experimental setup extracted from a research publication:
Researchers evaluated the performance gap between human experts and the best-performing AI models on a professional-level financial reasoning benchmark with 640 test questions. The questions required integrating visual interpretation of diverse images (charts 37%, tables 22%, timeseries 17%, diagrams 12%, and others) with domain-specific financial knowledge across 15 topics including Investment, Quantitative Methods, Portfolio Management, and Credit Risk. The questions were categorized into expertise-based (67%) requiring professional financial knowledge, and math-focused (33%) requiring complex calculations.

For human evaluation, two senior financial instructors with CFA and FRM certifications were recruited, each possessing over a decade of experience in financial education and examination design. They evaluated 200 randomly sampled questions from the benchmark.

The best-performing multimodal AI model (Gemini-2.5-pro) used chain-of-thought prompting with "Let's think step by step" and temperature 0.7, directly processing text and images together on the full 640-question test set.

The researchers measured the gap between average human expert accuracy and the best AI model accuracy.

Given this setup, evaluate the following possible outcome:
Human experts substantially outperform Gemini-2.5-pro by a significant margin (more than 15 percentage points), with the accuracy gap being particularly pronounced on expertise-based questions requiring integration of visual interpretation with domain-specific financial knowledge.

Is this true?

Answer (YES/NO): NO